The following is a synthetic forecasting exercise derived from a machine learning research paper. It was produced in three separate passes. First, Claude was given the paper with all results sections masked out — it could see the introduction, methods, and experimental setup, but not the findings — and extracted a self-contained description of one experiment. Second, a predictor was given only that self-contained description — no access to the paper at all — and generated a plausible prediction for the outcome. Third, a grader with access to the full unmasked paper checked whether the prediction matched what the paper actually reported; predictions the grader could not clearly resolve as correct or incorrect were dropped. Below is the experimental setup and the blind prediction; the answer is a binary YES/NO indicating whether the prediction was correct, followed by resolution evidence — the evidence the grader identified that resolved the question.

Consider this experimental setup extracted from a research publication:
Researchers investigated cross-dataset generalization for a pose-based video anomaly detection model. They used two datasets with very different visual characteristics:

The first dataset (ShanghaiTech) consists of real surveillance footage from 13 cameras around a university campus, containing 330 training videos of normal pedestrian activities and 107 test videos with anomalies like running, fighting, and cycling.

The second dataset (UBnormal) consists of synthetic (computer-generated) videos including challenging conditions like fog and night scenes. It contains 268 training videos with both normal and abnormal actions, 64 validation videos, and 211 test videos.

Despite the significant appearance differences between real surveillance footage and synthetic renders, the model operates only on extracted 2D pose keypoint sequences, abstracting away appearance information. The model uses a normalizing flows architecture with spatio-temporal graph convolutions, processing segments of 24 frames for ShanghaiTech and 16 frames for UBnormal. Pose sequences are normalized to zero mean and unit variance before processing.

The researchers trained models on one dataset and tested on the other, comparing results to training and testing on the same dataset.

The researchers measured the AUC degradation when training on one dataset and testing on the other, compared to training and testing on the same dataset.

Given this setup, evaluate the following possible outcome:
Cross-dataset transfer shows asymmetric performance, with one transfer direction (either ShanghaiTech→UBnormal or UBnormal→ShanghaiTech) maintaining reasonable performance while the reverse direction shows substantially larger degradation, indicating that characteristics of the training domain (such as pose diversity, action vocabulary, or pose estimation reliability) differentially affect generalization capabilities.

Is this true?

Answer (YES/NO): NO